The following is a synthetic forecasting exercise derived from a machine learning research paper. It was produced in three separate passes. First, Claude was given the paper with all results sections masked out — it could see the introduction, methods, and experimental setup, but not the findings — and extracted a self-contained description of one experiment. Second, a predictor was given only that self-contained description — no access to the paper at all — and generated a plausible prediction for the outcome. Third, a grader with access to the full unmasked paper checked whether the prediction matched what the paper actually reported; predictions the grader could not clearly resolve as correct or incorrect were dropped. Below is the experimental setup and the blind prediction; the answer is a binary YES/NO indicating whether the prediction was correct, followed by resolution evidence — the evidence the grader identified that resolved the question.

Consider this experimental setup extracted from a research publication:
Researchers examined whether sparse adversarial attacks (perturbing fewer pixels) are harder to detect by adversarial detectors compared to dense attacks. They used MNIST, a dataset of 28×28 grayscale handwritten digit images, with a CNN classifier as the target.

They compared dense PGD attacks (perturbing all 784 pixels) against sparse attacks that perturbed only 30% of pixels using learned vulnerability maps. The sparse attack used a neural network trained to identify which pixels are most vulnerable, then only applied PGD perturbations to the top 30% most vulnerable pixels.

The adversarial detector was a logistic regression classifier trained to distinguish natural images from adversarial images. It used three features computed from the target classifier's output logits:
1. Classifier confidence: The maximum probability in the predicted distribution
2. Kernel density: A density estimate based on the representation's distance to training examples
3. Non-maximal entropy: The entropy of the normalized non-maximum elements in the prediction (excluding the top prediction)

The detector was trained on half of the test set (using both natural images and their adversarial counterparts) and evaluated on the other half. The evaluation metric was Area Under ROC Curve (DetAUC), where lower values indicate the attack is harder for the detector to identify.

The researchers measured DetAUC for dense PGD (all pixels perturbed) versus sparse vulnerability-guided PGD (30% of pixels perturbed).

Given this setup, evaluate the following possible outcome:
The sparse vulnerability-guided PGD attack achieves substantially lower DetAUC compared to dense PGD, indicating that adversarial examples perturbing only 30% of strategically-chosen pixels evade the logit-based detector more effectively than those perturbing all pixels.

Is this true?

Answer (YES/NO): YES